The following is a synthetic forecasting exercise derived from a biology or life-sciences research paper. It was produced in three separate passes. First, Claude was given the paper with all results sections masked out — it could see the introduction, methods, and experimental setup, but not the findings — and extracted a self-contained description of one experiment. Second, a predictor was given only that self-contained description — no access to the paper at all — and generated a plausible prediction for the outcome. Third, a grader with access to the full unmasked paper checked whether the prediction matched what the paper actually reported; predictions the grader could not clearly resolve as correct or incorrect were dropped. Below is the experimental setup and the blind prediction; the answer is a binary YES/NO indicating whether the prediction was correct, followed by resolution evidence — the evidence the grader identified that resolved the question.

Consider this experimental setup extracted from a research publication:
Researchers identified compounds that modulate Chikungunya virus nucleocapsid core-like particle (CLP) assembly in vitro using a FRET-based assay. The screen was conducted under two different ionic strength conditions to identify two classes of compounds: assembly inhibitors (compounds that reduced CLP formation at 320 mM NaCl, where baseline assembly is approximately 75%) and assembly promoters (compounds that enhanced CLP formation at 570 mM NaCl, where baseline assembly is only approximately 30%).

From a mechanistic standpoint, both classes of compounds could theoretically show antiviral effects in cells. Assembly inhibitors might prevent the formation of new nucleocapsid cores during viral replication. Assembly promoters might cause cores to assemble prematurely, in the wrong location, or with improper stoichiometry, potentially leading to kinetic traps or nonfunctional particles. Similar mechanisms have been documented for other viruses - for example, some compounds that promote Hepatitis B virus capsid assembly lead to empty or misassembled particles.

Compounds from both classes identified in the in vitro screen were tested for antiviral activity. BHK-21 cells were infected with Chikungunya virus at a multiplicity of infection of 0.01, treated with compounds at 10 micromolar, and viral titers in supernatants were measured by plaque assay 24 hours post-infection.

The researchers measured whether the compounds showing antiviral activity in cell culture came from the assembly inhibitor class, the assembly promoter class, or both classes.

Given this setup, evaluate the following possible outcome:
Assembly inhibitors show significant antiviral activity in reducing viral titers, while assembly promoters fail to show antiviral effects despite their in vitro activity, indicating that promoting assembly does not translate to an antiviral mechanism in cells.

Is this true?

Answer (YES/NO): NO